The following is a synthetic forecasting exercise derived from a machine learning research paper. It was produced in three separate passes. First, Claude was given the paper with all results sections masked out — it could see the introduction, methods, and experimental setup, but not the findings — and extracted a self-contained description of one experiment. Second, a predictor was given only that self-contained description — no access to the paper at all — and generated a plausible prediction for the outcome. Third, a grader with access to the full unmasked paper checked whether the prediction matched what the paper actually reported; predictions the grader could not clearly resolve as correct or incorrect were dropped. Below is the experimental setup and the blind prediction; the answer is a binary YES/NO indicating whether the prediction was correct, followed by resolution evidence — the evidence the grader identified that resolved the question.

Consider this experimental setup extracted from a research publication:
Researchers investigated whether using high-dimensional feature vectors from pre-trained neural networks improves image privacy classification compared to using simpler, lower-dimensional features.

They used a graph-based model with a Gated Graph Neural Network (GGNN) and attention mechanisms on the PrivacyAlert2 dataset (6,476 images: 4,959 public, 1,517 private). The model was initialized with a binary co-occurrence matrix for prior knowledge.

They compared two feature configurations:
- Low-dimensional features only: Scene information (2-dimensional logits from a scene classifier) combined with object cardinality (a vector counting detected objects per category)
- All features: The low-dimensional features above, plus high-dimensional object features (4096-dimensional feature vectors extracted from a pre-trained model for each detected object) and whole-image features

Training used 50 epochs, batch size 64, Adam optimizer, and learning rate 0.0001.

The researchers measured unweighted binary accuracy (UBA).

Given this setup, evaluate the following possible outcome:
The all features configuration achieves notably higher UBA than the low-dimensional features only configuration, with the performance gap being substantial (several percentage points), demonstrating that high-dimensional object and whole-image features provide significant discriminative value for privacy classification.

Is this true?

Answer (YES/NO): NO